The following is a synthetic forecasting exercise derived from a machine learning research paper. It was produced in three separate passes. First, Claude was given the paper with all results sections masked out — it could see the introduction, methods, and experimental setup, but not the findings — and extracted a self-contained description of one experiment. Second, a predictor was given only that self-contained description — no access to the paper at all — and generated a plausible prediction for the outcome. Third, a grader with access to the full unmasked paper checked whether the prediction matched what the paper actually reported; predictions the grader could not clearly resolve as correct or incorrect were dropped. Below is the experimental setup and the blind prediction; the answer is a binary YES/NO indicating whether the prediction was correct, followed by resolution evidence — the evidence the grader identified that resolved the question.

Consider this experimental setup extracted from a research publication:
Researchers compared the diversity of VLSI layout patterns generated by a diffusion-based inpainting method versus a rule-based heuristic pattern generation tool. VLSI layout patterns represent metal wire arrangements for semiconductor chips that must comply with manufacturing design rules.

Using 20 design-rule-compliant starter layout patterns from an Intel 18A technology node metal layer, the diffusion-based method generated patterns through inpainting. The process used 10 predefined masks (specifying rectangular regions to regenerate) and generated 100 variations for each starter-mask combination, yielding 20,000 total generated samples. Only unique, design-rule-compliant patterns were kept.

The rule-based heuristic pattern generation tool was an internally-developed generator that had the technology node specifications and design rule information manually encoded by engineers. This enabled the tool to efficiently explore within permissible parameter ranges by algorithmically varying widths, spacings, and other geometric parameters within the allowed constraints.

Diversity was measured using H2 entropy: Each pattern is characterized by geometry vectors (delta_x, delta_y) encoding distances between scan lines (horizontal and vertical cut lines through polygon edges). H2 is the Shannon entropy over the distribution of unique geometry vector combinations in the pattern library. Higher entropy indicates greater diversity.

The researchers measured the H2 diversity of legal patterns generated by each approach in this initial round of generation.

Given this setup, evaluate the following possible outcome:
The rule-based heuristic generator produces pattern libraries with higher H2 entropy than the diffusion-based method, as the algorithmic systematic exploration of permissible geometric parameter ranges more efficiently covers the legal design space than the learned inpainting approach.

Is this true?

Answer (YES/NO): YES